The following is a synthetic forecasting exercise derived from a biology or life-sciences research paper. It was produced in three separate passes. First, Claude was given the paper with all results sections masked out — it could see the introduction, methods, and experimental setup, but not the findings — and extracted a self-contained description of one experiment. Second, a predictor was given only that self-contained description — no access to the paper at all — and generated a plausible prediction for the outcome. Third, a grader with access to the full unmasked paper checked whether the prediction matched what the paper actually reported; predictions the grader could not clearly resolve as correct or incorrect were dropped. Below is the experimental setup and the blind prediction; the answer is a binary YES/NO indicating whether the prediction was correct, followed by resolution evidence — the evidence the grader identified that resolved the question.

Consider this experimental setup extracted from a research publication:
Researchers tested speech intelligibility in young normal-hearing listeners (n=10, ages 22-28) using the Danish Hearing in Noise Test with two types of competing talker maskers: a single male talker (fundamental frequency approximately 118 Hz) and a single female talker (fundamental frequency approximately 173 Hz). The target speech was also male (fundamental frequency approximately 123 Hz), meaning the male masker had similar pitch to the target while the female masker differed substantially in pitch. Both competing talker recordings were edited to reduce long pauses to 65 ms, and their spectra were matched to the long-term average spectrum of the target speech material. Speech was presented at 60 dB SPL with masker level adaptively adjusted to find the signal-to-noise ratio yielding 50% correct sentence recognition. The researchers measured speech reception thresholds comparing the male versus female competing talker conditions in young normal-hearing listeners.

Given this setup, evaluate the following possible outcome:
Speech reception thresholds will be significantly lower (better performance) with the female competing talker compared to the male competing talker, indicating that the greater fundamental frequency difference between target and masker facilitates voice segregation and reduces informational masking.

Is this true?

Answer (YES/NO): YES